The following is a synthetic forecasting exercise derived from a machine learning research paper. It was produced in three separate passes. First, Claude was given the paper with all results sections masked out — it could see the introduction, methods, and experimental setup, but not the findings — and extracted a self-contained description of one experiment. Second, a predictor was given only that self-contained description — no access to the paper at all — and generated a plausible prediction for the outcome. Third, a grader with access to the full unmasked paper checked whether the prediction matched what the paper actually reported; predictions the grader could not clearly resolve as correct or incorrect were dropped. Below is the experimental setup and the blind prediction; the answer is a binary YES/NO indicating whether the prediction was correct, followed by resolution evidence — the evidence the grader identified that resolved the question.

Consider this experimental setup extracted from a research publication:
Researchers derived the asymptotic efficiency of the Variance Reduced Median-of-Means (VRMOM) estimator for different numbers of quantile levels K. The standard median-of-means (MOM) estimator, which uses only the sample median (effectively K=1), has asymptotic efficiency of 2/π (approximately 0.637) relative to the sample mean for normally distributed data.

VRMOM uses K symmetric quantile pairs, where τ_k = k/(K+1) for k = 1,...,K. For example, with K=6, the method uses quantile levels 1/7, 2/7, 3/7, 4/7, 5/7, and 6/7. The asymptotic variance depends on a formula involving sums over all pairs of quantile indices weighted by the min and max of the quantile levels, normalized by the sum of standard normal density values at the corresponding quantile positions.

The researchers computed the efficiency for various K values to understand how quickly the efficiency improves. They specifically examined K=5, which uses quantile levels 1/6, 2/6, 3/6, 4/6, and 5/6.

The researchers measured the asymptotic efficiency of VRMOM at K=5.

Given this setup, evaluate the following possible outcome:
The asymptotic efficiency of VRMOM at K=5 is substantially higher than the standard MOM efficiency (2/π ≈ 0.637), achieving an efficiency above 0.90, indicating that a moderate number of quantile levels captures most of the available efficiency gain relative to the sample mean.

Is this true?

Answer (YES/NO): YES